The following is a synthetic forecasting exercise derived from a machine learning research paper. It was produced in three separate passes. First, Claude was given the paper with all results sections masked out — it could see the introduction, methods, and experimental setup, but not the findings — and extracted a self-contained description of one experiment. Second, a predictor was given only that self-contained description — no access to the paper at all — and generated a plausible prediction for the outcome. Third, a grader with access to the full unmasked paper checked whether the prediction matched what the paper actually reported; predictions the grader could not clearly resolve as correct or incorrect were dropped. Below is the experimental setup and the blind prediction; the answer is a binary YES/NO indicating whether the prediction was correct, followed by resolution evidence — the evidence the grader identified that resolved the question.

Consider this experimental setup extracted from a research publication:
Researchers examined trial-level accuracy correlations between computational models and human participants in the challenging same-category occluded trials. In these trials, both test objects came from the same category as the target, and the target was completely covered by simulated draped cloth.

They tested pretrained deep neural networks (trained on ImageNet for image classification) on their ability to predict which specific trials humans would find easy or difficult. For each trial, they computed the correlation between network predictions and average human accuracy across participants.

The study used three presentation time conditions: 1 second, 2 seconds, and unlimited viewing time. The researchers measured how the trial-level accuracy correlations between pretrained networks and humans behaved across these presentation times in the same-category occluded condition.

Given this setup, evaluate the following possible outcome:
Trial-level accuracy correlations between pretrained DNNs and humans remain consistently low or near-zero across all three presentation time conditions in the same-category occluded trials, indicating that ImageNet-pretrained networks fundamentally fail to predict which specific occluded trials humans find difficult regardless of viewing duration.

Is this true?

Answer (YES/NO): NO